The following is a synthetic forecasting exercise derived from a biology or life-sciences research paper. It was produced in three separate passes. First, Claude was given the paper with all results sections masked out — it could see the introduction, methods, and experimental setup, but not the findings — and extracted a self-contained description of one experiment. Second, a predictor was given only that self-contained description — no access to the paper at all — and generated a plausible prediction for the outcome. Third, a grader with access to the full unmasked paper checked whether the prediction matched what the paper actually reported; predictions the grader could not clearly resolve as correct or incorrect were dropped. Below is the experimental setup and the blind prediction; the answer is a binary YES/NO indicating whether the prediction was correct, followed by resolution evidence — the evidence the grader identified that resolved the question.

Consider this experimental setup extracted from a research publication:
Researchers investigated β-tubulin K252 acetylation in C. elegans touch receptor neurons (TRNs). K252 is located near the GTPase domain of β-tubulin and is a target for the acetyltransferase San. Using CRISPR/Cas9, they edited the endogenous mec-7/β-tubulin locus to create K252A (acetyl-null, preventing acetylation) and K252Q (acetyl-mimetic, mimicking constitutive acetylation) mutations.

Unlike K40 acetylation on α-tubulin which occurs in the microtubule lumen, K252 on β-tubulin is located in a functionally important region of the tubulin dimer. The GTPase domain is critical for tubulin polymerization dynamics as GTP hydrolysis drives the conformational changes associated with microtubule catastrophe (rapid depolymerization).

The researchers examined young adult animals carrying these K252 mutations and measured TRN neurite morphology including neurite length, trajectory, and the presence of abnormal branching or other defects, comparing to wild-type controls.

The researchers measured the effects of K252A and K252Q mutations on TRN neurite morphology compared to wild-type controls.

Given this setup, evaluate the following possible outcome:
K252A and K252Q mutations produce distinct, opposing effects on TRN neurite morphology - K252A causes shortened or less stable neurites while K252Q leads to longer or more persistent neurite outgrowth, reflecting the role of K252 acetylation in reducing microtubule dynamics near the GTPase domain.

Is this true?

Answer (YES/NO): NO